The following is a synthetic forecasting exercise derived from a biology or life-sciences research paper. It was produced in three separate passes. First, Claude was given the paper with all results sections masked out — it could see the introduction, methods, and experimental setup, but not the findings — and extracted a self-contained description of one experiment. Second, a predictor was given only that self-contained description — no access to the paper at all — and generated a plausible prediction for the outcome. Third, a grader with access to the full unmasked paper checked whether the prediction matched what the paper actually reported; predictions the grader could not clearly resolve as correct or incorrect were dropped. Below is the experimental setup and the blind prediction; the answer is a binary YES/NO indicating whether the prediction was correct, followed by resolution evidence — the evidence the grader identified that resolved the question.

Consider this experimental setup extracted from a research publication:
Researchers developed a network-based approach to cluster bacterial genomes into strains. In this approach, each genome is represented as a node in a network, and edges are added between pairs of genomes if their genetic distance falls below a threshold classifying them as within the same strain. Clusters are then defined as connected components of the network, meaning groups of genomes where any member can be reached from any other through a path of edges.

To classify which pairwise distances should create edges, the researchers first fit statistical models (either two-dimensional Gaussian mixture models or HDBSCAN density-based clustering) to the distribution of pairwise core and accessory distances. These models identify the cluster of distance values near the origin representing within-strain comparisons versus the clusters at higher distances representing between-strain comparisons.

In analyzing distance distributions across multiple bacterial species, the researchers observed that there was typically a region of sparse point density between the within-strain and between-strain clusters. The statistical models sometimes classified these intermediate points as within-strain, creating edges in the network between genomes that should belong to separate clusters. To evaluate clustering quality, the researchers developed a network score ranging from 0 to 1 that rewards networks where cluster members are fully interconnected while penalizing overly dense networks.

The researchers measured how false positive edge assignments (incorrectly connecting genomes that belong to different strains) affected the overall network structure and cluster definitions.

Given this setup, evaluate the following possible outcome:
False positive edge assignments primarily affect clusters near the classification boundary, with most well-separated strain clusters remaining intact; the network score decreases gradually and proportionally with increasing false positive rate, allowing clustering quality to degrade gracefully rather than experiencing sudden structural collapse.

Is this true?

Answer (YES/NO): NO